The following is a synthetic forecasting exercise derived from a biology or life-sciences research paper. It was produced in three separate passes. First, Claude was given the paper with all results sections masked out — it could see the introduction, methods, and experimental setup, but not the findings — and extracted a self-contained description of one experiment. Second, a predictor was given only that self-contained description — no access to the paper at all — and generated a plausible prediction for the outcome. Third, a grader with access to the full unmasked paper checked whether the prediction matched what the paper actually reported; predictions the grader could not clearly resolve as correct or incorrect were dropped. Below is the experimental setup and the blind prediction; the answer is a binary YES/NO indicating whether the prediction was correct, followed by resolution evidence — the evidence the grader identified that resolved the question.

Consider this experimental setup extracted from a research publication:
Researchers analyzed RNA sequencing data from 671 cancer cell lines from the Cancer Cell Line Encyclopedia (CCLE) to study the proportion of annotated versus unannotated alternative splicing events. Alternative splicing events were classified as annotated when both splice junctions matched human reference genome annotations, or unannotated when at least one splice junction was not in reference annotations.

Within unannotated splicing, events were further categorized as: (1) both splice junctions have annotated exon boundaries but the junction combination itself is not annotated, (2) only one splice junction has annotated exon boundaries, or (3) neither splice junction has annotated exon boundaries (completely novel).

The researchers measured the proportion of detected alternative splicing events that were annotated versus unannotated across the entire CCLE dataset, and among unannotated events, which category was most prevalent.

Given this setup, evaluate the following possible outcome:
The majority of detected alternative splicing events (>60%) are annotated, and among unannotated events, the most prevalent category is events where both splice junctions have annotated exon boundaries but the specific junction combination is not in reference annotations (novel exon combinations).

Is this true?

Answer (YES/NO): NO